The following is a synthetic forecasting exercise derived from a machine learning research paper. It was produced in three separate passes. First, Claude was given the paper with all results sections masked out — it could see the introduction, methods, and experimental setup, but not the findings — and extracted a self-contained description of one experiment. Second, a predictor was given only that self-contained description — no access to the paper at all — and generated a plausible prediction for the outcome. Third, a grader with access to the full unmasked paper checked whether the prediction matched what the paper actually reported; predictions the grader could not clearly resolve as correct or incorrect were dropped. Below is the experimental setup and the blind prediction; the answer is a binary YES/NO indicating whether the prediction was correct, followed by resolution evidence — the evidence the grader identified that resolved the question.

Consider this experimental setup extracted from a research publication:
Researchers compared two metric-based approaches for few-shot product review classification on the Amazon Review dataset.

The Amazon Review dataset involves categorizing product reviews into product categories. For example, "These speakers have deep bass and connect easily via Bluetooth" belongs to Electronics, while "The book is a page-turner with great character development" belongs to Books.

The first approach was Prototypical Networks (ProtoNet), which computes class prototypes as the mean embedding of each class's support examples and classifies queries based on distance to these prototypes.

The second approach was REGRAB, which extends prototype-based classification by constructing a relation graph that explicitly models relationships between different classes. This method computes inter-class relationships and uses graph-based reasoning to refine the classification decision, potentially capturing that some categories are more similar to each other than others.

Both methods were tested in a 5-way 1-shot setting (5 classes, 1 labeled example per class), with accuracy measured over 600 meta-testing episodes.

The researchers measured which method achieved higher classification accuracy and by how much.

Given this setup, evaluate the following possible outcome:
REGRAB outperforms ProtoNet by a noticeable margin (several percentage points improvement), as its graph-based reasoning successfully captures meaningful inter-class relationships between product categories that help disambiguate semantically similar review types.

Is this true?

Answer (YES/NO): NO